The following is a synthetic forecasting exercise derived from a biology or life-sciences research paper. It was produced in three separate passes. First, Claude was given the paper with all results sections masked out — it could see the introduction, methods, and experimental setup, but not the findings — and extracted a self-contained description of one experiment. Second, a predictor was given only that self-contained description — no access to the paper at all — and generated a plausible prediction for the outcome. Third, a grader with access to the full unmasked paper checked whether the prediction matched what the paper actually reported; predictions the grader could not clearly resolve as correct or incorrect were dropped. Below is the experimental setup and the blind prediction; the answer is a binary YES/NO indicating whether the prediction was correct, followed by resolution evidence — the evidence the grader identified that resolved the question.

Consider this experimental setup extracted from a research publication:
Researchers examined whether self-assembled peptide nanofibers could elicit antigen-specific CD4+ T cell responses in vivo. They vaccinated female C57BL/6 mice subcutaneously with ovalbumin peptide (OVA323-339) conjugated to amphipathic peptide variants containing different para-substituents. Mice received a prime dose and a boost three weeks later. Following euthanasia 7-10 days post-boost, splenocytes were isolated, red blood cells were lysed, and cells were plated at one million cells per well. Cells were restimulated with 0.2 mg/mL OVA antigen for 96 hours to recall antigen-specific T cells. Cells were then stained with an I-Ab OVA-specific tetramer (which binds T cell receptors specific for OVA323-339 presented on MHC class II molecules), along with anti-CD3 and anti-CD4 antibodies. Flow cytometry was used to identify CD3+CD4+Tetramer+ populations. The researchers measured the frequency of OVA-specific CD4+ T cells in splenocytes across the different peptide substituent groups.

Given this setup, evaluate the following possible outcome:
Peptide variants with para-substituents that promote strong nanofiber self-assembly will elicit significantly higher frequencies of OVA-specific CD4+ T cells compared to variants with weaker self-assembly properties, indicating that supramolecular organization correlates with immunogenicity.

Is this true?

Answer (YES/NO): NO